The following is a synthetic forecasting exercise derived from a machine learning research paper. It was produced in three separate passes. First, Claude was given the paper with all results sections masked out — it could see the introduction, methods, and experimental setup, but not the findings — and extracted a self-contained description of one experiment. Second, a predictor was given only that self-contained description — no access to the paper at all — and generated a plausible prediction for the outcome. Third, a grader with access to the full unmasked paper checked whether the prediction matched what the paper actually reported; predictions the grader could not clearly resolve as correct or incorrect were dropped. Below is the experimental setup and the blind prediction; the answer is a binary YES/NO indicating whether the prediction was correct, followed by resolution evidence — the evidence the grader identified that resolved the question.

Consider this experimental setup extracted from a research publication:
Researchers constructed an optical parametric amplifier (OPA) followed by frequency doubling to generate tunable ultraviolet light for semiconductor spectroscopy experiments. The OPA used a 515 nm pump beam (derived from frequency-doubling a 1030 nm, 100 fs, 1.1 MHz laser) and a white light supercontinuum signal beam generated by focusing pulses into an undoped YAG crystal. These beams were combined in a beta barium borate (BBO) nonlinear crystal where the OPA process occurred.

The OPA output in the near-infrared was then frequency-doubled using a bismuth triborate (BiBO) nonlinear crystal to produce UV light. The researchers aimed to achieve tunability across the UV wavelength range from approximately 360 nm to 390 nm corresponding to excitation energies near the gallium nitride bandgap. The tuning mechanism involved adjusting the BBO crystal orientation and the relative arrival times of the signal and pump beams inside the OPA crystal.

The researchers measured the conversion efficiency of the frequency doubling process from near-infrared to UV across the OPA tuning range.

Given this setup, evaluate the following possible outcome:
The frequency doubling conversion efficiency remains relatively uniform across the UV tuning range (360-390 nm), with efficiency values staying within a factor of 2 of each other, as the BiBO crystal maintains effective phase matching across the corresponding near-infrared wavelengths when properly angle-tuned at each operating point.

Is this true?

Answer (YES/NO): YES